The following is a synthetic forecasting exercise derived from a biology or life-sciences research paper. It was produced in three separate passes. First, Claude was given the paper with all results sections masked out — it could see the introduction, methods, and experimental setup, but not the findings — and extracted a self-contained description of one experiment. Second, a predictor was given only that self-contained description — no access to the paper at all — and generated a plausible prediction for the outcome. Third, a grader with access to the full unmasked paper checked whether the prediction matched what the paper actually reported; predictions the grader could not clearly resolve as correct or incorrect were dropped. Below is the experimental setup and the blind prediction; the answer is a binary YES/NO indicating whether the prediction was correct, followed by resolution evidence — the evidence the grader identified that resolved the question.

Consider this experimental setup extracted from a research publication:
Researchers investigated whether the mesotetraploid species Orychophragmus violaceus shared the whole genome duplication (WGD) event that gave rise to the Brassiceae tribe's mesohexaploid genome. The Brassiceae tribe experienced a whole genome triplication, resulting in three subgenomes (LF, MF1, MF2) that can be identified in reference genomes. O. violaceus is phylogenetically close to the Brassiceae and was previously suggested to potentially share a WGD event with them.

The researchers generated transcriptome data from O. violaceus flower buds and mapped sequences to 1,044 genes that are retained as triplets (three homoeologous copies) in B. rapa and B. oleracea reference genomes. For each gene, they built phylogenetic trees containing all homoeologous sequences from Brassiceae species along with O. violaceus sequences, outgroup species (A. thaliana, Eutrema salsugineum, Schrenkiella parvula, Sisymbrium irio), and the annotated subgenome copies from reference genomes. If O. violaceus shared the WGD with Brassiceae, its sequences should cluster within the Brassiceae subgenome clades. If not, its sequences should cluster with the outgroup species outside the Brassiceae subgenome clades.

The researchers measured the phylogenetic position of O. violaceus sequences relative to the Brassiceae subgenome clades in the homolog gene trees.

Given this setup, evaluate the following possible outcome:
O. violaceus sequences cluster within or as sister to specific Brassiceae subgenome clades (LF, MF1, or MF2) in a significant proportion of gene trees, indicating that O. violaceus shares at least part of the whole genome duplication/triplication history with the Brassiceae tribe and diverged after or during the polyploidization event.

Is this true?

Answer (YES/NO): NO